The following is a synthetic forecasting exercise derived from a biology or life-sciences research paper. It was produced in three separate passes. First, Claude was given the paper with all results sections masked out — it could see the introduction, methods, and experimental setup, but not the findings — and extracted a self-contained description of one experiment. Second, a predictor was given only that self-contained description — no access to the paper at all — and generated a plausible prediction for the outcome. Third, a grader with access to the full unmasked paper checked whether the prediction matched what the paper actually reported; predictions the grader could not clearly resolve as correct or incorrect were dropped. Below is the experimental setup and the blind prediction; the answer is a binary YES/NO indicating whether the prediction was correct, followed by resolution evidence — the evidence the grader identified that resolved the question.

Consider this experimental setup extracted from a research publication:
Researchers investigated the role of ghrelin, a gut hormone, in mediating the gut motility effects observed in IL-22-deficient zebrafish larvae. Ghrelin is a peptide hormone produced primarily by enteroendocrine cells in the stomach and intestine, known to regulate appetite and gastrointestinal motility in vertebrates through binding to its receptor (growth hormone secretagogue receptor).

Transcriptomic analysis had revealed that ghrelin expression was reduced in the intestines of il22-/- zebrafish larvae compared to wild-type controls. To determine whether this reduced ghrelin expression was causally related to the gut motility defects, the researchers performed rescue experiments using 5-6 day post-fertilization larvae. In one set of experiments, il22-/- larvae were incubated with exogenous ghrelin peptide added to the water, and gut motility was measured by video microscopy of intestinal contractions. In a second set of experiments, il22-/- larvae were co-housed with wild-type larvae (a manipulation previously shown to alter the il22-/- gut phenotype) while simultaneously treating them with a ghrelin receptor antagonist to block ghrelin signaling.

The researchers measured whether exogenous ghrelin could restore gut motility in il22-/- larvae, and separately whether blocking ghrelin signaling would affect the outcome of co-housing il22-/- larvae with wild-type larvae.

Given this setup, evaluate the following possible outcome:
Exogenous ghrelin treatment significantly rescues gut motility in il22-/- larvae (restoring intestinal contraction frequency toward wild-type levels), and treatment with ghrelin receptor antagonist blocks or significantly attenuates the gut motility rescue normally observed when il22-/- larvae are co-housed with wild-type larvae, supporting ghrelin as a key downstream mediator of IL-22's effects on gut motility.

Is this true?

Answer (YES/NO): YES